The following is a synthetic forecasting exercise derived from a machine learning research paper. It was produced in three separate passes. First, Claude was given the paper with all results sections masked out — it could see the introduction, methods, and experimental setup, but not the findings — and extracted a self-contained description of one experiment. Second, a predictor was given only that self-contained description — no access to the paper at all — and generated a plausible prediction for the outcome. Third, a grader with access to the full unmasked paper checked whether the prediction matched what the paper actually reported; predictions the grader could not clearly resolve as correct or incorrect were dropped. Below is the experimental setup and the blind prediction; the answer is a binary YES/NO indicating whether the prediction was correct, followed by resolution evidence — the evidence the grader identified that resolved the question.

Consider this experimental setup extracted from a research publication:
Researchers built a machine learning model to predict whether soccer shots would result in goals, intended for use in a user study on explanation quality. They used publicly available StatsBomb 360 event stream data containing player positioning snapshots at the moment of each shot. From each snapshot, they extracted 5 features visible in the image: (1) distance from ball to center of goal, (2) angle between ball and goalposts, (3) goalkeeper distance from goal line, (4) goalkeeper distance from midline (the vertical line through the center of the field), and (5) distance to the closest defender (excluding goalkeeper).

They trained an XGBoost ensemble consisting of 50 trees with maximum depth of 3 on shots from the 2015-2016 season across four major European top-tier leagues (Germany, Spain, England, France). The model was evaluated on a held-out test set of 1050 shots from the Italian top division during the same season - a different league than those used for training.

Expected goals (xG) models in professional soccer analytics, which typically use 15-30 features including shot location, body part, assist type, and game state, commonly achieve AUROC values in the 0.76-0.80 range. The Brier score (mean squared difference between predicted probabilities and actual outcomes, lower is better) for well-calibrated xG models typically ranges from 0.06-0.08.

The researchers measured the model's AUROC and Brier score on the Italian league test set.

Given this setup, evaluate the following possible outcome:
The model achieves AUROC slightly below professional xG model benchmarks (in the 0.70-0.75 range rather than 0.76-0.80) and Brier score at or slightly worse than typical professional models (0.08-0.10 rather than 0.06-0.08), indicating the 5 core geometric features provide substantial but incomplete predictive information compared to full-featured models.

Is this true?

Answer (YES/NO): NO